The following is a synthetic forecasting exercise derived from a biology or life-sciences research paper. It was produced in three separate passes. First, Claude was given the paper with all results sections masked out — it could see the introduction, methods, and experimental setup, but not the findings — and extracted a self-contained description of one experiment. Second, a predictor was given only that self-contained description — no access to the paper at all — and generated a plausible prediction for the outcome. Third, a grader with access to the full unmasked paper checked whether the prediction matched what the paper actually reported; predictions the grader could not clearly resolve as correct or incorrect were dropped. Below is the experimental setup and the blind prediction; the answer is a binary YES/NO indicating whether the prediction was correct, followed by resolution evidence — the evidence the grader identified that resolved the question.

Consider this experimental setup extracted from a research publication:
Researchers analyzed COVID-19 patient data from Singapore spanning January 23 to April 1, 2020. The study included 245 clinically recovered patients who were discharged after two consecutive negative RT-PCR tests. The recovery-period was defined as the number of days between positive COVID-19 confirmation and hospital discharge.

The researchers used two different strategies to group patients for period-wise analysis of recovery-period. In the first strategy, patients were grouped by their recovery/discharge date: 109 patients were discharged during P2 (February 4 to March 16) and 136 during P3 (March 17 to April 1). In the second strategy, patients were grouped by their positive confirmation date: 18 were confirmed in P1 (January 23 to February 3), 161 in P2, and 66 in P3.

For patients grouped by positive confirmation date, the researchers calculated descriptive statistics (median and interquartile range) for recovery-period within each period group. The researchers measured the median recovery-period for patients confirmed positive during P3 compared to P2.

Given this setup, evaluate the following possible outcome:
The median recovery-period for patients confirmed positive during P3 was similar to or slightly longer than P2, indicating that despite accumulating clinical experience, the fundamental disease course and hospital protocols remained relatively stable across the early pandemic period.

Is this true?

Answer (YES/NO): NO